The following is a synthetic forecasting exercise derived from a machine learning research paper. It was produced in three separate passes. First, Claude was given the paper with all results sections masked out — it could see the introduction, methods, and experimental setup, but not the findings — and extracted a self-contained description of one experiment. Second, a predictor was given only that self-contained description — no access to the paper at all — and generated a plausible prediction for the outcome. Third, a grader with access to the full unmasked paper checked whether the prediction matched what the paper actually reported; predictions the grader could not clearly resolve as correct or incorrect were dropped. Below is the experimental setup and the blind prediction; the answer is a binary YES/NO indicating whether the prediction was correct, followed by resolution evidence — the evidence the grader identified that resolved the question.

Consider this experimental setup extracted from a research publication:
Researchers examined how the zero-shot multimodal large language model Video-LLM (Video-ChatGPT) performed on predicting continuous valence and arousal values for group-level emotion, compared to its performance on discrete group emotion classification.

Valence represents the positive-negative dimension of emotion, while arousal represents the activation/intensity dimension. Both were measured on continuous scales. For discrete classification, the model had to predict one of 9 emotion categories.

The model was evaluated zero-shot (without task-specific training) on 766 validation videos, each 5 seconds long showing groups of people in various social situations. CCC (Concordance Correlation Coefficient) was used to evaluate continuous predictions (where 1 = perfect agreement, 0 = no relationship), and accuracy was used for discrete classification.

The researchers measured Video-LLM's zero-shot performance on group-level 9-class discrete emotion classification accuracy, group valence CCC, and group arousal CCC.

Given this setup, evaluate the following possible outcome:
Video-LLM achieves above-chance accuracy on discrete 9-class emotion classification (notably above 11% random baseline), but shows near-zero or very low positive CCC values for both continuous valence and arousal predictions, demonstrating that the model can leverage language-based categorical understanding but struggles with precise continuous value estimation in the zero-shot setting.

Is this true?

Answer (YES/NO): NO